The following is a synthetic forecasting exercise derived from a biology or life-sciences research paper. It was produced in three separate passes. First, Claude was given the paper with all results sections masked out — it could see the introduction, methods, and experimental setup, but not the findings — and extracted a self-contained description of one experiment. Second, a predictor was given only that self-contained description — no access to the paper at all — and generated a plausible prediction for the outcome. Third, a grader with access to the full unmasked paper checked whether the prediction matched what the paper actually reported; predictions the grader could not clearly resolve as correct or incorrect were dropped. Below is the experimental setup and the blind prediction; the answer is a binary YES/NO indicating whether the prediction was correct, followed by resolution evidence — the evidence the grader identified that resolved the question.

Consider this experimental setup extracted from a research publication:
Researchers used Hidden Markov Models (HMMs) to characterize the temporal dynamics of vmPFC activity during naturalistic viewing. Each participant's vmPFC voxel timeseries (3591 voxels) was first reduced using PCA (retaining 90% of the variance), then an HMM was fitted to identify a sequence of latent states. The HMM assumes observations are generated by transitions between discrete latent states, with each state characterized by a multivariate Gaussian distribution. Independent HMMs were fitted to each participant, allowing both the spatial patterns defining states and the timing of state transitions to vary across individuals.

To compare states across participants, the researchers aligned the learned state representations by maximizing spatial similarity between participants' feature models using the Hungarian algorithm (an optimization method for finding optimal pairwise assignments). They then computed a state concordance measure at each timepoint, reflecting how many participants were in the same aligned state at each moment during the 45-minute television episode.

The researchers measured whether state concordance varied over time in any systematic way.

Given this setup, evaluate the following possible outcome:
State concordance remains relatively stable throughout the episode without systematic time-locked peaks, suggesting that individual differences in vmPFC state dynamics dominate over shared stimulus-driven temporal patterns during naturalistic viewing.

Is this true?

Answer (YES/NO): NO